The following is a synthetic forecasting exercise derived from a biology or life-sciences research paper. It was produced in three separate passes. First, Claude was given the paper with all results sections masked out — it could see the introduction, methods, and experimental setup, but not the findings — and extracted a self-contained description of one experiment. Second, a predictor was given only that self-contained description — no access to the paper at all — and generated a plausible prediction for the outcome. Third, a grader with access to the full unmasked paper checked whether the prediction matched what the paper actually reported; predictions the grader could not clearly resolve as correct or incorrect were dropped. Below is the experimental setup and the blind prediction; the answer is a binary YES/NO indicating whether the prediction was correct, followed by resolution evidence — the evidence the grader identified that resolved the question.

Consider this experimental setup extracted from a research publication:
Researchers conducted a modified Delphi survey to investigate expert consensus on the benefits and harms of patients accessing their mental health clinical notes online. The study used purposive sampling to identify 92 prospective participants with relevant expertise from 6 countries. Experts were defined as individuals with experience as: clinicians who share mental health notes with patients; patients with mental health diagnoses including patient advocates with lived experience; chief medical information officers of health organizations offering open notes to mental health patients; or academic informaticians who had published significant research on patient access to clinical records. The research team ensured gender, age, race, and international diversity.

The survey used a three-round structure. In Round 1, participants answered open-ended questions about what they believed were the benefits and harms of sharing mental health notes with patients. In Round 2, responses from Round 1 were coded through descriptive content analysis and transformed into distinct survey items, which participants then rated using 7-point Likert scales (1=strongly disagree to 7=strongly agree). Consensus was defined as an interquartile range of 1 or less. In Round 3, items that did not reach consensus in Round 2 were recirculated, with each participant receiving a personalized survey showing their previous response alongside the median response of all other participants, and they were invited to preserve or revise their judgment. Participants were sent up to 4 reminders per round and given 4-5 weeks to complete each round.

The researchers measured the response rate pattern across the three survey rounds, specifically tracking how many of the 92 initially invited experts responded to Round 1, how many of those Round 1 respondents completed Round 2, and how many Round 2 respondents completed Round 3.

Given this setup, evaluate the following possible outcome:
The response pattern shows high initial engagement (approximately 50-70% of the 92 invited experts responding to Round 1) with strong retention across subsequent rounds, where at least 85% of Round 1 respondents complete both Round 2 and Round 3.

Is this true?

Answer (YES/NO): NO